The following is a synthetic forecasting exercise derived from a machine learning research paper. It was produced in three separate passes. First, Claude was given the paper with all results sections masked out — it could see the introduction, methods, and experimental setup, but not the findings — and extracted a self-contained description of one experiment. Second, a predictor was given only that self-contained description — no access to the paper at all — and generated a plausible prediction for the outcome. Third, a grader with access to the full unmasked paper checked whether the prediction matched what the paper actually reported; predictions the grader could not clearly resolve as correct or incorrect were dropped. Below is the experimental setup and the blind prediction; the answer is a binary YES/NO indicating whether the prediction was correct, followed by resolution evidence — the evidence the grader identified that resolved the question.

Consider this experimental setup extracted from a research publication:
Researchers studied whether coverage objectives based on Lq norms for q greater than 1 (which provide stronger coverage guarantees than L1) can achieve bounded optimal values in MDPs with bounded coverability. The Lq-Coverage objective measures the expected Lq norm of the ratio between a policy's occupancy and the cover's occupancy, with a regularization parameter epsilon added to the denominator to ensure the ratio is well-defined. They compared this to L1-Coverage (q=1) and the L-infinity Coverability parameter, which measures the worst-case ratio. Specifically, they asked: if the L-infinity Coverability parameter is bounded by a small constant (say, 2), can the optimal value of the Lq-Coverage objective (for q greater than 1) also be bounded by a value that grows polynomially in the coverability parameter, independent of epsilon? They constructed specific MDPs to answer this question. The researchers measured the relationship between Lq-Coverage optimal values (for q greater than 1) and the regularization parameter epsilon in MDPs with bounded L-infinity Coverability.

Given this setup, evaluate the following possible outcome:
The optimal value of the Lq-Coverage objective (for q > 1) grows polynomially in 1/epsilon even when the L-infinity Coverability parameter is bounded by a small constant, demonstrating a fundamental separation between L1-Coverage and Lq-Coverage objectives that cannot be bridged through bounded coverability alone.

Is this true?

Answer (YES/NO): YES